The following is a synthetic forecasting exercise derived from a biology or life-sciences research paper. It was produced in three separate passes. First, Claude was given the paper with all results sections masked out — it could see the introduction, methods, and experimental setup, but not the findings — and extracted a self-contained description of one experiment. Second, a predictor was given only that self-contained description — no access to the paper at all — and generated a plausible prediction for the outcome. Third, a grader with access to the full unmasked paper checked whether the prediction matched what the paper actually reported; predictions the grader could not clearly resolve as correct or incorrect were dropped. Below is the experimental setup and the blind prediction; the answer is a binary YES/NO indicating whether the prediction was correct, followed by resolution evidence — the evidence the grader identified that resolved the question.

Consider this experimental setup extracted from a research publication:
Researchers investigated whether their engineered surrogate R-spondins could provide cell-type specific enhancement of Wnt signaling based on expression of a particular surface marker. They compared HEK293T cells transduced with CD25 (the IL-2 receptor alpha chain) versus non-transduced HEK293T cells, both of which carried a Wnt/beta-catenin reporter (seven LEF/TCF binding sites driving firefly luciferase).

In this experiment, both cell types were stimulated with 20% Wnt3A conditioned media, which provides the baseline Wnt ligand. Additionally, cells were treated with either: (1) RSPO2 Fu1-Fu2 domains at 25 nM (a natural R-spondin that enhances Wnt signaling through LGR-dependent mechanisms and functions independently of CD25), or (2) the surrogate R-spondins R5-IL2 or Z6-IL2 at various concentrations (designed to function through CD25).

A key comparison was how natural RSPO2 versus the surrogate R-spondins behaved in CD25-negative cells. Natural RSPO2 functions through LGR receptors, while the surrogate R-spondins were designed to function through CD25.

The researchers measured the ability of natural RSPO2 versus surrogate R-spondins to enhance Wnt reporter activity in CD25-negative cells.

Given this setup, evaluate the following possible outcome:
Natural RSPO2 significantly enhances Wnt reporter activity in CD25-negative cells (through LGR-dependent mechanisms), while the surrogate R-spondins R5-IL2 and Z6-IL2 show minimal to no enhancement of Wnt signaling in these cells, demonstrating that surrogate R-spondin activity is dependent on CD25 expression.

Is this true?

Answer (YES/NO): YES